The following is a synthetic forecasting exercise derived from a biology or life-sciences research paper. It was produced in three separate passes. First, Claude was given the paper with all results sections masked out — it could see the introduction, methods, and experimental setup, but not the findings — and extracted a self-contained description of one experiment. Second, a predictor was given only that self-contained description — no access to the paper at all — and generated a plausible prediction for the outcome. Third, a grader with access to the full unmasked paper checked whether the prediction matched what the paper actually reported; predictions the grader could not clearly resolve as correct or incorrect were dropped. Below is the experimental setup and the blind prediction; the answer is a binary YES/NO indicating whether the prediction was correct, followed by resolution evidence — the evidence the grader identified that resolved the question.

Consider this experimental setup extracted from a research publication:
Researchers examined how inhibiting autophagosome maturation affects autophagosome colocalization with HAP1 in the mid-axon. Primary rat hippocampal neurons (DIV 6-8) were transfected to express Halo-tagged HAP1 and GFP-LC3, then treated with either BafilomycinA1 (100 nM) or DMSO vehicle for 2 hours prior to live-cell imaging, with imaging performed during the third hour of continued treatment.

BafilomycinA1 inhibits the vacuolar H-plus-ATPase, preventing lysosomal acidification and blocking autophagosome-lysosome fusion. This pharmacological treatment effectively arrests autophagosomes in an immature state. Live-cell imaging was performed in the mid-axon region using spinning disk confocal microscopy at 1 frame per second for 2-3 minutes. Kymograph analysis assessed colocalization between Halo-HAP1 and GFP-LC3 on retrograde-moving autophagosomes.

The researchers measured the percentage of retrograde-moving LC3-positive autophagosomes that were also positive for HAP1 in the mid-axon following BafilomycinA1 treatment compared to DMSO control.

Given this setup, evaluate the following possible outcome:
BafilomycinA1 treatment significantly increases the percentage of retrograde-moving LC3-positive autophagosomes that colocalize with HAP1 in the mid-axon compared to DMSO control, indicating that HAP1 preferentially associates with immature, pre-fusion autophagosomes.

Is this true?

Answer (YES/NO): NO